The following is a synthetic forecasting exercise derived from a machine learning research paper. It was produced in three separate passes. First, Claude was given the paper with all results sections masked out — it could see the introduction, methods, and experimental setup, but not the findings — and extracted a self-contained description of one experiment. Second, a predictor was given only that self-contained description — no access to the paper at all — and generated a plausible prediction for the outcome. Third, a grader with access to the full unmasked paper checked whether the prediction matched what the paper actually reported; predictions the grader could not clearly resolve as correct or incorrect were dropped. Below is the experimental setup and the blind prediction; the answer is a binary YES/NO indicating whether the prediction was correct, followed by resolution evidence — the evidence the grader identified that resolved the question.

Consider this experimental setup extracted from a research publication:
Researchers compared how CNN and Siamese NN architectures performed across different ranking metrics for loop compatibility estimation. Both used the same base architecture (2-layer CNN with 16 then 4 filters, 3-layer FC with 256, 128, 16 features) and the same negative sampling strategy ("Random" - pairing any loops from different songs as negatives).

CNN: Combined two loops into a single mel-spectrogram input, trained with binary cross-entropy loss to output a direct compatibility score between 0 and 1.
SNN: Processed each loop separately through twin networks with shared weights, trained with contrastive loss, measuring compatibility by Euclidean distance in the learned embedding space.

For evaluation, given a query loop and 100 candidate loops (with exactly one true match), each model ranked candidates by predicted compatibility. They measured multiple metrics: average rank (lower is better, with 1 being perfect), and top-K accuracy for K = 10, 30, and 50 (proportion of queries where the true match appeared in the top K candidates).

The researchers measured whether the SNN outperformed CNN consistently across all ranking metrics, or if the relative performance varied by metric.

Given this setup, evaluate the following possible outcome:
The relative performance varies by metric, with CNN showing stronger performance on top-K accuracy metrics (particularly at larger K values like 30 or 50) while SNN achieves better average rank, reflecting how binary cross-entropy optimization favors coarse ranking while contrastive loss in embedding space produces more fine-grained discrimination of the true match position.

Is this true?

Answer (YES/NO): NO